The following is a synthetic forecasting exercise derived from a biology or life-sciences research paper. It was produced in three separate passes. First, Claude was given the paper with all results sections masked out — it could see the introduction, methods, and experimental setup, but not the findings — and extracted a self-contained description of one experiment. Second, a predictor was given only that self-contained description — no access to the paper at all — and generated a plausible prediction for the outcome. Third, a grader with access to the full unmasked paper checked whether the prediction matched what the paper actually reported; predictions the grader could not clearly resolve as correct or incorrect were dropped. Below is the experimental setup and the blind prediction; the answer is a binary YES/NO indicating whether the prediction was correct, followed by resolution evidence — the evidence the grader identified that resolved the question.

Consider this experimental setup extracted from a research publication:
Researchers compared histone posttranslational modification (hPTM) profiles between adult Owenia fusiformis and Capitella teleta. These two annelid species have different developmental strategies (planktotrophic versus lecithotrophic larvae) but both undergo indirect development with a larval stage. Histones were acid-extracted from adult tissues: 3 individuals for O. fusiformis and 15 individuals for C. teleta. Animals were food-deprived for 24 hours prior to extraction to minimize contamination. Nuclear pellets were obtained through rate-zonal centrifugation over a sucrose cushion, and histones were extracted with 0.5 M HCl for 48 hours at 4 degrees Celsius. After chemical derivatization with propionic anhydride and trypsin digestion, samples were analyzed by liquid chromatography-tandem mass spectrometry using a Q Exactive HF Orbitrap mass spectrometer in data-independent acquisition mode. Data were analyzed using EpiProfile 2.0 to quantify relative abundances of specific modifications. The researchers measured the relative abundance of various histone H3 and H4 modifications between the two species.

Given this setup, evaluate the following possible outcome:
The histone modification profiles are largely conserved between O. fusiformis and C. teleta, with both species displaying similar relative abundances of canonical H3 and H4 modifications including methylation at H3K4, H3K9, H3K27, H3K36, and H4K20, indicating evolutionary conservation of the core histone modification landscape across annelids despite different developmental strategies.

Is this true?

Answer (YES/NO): NO